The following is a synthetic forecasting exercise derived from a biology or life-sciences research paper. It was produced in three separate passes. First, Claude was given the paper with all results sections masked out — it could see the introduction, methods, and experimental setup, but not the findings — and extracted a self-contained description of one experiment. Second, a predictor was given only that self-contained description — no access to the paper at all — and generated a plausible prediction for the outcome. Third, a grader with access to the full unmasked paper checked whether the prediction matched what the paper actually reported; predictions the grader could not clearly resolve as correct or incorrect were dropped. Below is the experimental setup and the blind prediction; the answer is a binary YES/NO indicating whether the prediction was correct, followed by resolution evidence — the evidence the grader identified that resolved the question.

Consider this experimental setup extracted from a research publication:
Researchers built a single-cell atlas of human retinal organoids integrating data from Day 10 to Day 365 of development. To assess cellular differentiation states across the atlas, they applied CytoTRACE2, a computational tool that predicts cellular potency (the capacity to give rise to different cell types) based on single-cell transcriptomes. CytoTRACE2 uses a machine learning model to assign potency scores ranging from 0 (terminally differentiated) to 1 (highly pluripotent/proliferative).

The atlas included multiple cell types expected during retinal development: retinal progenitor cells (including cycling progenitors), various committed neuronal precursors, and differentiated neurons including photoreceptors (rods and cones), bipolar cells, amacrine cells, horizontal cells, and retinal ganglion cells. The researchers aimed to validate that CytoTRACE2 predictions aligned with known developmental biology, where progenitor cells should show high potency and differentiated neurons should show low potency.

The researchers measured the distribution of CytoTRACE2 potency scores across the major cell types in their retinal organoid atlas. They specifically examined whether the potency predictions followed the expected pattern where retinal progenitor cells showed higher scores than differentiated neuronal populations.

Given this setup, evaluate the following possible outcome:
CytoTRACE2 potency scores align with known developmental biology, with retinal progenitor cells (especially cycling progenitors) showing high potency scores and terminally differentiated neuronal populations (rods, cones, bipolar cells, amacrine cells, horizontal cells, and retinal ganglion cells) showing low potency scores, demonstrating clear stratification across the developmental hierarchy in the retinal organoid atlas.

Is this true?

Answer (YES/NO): YES